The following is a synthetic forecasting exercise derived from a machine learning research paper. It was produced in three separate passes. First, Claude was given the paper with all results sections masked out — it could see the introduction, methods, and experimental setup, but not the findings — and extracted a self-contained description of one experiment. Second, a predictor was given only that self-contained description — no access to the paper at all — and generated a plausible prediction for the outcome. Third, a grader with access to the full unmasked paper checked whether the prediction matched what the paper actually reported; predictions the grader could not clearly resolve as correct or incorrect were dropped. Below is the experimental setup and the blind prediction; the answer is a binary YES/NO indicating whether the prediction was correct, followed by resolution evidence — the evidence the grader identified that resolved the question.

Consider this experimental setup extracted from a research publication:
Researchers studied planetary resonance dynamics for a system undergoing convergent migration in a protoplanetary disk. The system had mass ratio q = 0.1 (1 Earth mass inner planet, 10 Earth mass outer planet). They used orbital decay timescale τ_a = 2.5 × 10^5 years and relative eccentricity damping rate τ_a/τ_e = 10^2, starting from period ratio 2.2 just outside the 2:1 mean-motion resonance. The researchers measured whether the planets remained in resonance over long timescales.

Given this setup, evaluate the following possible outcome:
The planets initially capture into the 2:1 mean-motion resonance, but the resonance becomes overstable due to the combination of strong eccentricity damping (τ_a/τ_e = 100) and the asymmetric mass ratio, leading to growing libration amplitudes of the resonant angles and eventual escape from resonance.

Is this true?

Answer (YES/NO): YES